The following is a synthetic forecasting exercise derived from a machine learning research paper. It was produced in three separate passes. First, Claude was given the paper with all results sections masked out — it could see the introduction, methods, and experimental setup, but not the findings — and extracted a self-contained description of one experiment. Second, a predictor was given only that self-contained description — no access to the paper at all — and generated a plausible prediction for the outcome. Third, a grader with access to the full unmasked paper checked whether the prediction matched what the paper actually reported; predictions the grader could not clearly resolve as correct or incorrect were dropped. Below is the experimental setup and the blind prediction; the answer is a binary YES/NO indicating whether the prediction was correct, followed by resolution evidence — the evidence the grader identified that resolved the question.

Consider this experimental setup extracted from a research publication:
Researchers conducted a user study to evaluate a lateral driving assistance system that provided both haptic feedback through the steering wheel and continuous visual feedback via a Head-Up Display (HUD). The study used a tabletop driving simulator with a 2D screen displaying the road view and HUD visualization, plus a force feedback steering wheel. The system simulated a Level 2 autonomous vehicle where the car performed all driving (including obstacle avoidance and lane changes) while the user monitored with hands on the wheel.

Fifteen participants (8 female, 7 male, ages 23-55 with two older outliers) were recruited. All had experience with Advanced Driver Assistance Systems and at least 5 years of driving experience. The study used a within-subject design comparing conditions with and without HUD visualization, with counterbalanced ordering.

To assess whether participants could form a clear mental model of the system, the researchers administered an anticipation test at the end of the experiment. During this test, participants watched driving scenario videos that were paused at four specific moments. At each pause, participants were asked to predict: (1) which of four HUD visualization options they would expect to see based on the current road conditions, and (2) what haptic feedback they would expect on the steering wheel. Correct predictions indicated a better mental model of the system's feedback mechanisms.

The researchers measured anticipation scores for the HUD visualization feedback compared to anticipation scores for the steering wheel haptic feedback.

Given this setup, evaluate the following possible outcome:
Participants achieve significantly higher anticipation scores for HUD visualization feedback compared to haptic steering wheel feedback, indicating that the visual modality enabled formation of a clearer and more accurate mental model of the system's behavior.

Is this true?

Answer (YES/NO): NO